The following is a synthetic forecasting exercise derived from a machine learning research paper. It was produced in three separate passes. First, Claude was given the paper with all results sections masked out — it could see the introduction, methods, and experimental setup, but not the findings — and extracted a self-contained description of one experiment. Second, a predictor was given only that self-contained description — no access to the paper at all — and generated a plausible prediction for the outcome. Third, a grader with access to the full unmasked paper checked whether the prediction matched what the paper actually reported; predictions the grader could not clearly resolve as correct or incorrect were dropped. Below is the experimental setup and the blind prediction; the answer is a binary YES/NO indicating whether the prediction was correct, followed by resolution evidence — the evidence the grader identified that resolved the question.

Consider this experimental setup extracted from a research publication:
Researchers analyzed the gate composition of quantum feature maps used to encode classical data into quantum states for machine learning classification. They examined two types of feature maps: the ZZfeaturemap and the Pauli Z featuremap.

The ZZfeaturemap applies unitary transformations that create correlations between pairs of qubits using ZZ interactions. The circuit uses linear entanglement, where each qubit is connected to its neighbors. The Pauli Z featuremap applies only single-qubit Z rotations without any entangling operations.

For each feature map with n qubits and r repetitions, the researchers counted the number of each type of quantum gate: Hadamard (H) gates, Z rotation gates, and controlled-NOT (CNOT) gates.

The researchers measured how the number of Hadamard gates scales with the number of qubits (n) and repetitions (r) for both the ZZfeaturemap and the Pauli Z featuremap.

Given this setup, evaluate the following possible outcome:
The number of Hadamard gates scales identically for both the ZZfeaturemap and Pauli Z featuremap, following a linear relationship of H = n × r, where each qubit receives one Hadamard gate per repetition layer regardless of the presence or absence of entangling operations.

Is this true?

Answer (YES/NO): YES